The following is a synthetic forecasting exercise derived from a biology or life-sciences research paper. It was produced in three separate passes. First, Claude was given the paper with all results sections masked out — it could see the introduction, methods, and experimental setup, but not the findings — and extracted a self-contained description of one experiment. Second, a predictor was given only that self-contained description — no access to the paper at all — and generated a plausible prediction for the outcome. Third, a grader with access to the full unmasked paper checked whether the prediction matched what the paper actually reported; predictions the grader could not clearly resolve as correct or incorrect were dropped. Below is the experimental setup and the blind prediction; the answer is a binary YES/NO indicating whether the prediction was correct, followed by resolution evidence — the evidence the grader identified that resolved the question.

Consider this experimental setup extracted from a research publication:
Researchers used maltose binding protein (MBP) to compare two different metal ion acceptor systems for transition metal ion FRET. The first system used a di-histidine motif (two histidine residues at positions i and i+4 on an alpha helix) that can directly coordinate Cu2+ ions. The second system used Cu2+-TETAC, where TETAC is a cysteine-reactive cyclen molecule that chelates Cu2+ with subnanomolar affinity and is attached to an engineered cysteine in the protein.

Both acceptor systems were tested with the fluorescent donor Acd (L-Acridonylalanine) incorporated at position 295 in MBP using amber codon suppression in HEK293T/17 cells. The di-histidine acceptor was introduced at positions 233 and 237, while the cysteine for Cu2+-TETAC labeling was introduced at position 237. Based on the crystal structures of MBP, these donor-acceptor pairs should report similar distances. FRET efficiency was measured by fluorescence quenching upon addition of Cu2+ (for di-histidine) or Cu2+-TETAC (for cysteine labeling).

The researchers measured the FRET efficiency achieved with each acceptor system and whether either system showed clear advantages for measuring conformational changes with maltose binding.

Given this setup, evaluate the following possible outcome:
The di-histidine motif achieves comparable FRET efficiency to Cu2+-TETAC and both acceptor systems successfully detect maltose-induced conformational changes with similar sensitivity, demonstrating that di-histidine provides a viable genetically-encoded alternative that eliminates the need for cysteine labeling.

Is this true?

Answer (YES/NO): NO